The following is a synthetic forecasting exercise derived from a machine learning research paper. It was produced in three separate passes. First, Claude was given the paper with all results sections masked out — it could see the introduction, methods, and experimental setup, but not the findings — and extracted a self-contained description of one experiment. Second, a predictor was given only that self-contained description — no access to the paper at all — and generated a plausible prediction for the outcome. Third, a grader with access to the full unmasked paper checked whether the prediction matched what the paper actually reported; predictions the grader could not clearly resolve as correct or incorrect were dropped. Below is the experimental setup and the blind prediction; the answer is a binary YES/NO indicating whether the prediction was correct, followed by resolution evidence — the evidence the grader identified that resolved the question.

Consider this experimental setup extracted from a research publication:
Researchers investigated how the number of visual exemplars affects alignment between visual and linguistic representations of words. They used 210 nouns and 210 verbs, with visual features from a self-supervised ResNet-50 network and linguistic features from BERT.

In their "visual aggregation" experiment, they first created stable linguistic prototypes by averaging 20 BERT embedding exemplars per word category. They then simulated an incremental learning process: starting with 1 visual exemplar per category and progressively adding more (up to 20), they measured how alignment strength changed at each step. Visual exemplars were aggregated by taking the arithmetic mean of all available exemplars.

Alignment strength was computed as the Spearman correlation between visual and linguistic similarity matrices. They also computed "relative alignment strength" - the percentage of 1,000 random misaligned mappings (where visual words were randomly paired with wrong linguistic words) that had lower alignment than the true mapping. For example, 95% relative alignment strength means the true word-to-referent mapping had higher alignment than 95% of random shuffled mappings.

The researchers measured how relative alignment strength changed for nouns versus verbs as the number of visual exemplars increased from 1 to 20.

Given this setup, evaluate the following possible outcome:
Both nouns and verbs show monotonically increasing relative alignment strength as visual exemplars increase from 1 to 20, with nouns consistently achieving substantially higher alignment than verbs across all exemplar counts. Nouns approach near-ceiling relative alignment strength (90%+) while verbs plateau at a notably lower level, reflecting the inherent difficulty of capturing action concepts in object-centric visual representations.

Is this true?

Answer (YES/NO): NO